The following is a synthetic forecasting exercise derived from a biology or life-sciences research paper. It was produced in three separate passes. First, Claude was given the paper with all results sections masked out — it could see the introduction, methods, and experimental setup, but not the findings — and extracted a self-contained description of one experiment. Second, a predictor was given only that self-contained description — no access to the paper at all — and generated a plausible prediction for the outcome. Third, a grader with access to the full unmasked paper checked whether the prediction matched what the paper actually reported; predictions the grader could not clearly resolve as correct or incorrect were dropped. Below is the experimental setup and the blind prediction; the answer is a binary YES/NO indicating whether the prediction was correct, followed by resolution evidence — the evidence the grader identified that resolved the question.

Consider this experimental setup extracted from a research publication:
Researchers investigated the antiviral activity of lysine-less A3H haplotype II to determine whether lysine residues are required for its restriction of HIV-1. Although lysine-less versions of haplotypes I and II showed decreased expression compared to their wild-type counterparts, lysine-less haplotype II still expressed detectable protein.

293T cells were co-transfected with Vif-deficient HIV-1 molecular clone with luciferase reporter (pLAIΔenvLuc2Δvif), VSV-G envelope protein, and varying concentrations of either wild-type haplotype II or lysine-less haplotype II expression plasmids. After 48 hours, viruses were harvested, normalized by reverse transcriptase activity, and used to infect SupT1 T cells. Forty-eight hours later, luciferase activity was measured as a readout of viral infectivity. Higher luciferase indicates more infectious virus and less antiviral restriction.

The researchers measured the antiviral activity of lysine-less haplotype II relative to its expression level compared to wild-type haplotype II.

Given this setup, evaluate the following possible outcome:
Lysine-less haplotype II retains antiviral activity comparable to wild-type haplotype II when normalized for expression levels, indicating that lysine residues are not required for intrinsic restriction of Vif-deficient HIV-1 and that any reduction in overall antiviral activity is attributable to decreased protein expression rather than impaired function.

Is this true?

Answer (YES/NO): YES